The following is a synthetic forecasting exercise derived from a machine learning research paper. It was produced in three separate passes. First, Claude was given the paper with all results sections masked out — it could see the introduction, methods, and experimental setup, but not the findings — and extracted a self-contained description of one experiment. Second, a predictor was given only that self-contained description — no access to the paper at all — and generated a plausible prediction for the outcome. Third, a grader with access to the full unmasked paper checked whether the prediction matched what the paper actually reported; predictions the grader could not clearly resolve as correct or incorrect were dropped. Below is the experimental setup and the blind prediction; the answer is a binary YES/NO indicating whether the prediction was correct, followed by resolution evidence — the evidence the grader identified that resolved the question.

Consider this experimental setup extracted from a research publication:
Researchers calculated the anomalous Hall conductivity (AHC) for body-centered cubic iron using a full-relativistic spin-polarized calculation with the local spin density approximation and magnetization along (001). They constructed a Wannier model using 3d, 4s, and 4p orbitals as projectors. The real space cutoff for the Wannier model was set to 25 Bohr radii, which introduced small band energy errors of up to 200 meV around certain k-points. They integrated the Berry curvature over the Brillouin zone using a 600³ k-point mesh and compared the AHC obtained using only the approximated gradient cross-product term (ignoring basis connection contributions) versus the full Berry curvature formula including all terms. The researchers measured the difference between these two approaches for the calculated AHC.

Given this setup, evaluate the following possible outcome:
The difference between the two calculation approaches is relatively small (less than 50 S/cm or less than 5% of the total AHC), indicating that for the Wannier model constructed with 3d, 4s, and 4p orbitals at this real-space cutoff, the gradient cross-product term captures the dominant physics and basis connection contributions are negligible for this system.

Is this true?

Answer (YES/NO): YES